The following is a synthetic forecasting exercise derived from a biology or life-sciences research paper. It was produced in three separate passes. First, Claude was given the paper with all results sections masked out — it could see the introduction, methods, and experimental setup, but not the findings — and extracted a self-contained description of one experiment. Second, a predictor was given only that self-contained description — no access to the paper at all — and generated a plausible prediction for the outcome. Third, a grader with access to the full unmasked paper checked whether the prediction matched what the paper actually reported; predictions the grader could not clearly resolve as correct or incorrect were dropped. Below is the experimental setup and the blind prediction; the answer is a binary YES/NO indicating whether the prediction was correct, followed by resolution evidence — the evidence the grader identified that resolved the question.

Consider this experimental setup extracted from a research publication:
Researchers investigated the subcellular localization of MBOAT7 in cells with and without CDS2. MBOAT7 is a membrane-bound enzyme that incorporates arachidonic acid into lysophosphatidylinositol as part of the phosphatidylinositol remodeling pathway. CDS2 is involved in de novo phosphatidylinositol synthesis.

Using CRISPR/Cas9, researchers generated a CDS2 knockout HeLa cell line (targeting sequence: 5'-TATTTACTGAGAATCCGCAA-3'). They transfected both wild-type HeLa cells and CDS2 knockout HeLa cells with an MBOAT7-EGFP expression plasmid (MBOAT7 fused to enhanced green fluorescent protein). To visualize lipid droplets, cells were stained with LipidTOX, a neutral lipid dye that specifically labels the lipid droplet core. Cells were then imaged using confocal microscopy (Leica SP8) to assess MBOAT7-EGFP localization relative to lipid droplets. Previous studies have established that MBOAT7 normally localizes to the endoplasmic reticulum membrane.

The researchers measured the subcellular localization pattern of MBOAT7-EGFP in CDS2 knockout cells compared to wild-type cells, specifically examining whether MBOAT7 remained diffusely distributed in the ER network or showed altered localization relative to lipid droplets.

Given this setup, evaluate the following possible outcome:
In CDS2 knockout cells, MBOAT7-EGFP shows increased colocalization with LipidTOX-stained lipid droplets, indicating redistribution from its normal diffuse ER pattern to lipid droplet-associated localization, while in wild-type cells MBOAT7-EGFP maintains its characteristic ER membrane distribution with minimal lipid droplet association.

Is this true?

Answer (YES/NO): YES